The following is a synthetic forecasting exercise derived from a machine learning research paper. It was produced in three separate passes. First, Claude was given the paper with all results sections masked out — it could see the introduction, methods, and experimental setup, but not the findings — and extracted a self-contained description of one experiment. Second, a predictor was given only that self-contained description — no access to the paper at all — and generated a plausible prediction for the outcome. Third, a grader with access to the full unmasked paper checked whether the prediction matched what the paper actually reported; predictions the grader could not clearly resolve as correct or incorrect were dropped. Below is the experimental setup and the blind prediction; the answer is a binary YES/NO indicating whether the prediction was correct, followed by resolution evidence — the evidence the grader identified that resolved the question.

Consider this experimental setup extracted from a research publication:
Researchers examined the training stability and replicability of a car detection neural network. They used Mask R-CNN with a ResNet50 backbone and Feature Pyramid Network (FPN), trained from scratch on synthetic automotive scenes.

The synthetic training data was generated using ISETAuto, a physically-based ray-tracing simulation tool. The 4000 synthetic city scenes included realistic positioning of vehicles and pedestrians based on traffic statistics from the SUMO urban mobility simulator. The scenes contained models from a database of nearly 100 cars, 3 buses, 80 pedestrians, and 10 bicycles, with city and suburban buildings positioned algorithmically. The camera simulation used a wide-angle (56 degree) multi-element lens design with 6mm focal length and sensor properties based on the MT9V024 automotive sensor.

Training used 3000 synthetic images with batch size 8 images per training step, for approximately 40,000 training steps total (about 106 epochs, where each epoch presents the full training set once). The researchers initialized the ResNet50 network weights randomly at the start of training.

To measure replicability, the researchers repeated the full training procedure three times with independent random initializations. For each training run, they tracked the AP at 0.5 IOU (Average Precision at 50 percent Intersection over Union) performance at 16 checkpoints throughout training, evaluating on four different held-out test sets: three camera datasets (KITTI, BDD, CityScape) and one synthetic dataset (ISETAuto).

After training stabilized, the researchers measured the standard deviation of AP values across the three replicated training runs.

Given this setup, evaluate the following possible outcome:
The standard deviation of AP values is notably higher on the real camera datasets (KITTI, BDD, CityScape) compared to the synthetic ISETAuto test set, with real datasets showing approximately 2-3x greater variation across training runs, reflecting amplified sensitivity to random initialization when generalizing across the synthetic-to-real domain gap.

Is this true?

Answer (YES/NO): NO